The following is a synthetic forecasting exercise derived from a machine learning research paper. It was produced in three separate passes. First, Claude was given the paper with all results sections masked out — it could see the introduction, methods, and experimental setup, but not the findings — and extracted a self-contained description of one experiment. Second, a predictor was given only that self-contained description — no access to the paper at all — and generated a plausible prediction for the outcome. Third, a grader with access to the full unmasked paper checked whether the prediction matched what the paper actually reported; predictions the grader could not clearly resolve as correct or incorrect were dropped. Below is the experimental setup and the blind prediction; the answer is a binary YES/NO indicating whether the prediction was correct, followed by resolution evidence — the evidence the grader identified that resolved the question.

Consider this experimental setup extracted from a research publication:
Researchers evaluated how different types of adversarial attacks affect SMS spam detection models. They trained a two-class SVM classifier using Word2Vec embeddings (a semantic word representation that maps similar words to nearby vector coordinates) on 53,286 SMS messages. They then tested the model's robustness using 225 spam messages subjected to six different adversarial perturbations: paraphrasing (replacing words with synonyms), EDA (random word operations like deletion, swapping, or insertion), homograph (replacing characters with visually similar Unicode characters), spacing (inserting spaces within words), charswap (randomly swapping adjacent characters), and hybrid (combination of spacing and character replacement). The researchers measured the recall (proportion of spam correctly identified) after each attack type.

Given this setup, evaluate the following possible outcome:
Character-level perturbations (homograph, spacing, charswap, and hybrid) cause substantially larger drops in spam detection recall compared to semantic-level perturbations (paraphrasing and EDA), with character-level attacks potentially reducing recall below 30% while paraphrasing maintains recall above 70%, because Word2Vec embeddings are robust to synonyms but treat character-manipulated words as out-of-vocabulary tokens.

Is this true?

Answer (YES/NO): NO